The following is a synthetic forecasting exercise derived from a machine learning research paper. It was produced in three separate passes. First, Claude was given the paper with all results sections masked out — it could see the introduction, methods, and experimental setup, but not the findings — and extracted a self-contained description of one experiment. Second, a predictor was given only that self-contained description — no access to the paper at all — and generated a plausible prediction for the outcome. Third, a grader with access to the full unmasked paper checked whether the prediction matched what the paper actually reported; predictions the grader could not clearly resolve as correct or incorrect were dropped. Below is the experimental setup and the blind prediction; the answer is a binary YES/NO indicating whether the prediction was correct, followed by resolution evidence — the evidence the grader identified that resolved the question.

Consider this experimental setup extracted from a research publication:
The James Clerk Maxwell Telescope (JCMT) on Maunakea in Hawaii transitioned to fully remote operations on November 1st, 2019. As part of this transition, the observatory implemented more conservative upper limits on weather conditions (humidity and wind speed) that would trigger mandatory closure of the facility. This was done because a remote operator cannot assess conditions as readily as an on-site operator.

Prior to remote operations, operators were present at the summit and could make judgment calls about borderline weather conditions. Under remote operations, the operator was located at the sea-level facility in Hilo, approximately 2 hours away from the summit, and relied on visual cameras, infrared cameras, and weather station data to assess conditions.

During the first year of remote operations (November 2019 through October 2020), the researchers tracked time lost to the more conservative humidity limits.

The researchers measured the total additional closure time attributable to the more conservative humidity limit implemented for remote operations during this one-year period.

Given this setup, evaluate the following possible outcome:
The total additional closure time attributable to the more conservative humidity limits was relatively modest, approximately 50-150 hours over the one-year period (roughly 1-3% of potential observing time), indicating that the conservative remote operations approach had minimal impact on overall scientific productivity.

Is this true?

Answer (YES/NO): NO